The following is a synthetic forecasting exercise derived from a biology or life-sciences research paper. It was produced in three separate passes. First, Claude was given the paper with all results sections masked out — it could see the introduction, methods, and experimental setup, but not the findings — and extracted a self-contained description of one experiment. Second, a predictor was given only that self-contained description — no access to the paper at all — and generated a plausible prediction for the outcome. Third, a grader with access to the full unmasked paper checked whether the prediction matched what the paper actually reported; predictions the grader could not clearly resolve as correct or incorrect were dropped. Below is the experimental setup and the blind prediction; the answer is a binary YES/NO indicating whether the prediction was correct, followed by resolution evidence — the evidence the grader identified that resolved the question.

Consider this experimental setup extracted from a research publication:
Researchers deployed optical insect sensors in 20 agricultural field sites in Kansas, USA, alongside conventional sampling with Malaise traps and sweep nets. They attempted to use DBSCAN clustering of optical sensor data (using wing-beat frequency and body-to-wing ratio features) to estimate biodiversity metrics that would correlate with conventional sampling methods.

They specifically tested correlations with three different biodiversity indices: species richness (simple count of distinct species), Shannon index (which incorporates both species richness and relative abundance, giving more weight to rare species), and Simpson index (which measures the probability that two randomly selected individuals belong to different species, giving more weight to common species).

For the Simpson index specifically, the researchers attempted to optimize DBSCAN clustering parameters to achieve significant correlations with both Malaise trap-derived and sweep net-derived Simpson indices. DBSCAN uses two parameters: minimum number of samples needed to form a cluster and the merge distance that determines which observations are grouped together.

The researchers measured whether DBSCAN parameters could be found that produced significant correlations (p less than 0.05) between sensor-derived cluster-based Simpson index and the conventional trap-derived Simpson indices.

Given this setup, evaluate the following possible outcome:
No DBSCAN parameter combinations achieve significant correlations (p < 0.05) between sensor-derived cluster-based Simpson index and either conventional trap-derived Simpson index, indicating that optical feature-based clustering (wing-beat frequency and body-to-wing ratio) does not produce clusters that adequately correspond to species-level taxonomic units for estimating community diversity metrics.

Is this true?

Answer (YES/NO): YES